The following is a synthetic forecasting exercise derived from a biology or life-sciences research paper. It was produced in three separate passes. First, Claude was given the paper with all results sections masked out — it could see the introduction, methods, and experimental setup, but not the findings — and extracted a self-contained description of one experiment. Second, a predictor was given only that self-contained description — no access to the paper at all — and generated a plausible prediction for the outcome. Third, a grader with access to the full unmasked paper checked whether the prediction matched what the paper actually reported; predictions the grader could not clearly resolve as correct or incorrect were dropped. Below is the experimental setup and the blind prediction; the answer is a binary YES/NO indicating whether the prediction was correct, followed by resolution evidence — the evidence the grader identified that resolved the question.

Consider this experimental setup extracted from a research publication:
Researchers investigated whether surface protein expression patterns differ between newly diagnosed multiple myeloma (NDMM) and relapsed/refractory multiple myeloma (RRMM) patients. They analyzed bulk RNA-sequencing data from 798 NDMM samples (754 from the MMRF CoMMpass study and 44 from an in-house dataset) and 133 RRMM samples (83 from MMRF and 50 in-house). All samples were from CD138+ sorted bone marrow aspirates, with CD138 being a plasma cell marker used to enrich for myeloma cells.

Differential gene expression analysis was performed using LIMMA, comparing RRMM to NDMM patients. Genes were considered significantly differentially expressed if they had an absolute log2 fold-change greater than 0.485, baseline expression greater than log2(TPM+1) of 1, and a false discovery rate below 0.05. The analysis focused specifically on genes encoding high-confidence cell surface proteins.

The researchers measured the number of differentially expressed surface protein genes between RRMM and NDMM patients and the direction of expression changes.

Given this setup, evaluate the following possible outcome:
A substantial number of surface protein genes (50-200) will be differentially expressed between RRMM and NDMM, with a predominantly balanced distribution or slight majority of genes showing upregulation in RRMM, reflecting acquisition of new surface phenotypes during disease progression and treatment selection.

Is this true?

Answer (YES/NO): NO